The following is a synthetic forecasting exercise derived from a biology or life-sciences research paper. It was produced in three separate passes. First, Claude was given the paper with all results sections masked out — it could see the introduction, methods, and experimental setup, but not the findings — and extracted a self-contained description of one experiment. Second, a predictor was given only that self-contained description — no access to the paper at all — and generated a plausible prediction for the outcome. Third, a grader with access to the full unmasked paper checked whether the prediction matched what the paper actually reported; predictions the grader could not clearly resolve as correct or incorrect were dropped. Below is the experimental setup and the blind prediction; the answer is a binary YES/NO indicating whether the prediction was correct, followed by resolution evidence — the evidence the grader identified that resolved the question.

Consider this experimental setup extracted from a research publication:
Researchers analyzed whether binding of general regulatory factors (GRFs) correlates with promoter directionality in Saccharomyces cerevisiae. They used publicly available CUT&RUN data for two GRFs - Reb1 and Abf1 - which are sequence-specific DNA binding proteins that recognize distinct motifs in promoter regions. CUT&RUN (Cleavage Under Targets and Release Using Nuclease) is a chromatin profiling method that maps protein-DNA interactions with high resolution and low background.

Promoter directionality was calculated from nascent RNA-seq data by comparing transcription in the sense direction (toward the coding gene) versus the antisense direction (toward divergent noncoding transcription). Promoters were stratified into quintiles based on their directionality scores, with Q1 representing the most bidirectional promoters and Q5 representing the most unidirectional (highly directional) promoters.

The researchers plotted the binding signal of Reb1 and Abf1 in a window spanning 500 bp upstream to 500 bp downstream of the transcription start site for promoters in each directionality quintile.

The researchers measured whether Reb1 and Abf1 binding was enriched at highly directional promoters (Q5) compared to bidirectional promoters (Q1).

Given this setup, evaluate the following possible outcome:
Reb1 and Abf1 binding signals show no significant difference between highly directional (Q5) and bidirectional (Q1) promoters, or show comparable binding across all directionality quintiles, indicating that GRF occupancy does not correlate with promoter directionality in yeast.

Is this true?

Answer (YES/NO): NO